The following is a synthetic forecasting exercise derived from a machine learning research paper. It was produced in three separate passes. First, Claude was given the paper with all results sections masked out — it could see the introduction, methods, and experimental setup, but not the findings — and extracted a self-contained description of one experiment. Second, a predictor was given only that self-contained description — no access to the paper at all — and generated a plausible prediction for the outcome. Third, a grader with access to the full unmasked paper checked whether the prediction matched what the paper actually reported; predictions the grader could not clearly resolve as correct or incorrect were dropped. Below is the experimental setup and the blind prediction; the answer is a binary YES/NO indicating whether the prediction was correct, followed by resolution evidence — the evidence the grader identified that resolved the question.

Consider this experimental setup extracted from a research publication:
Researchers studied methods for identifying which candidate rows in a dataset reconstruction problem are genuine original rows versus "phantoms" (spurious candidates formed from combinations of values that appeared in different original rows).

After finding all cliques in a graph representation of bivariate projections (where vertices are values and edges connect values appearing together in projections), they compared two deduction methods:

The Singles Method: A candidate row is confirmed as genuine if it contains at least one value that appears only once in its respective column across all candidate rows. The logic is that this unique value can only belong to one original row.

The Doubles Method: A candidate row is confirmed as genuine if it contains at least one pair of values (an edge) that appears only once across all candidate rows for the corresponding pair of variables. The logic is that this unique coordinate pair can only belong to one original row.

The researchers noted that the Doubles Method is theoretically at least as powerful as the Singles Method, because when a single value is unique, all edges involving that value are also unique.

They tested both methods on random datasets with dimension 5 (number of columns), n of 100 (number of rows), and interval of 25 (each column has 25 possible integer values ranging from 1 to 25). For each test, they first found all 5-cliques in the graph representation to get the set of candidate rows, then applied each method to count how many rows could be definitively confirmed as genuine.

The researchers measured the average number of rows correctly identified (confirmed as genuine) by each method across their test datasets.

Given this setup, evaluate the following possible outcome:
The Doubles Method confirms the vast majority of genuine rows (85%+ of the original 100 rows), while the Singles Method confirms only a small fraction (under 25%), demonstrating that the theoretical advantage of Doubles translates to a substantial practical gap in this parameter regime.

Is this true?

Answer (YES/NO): YES